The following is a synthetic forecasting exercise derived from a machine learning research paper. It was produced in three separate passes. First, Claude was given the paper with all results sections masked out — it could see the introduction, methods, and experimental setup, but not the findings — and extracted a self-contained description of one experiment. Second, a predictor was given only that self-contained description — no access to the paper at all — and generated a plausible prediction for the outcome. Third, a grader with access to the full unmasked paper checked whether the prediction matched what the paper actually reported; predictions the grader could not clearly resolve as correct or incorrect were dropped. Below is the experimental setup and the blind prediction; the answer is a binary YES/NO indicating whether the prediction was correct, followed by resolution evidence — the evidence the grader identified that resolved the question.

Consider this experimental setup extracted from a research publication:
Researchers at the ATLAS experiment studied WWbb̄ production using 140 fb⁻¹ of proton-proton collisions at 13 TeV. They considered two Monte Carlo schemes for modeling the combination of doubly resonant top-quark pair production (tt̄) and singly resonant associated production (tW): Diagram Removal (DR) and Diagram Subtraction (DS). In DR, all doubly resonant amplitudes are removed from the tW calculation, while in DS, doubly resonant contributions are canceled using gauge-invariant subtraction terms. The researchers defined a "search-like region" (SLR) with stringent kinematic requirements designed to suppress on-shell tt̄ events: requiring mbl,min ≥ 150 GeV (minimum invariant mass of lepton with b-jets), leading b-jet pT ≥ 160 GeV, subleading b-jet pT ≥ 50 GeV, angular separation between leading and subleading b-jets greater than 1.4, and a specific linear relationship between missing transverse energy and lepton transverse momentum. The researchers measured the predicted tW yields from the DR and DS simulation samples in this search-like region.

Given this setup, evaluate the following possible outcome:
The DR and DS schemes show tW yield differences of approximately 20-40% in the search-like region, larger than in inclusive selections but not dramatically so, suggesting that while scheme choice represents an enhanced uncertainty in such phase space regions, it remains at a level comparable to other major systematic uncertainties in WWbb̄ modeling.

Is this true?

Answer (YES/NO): NO